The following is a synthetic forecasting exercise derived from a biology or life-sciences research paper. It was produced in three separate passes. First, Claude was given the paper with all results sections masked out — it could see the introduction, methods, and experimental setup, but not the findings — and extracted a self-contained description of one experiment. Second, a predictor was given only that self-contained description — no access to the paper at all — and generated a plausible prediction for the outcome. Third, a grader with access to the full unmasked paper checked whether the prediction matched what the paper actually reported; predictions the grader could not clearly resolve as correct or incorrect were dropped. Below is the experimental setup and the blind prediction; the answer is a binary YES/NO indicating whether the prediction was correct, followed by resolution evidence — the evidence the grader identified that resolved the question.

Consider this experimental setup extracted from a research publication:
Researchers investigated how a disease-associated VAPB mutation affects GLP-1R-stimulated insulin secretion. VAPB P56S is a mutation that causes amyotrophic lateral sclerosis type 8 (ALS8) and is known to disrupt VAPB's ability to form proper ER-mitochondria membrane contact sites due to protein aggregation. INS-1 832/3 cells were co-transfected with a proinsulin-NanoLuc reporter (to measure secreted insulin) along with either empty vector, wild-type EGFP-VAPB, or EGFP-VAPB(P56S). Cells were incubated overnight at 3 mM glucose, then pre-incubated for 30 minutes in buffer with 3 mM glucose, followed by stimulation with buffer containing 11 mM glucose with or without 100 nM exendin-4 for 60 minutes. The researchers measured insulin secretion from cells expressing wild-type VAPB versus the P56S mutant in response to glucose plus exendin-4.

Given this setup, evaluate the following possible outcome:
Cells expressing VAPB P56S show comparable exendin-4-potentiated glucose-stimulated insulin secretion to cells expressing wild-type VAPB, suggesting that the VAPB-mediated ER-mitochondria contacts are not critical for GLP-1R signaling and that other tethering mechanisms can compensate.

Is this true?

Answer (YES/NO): NO